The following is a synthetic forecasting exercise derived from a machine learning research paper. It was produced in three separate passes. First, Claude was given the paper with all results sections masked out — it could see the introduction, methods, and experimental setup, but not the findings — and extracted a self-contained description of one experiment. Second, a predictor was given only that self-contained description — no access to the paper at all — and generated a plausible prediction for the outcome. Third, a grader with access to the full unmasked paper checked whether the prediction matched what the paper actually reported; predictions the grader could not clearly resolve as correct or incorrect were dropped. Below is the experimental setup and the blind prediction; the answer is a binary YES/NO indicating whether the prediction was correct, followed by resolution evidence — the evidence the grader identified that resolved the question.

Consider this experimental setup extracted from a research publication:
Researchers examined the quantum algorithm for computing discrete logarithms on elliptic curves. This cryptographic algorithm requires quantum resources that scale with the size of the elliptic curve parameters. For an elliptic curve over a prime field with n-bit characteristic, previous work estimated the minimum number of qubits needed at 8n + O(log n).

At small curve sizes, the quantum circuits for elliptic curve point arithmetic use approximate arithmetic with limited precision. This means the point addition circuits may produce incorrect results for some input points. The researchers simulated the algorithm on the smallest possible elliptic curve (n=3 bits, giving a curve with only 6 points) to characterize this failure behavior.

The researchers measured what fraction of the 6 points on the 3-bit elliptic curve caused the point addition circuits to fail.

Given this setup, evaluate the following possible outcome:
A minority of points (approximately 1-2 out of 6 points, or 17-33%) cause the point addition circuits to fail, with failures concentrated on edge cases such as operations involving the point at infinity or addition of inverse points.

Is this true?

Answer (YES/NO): NO